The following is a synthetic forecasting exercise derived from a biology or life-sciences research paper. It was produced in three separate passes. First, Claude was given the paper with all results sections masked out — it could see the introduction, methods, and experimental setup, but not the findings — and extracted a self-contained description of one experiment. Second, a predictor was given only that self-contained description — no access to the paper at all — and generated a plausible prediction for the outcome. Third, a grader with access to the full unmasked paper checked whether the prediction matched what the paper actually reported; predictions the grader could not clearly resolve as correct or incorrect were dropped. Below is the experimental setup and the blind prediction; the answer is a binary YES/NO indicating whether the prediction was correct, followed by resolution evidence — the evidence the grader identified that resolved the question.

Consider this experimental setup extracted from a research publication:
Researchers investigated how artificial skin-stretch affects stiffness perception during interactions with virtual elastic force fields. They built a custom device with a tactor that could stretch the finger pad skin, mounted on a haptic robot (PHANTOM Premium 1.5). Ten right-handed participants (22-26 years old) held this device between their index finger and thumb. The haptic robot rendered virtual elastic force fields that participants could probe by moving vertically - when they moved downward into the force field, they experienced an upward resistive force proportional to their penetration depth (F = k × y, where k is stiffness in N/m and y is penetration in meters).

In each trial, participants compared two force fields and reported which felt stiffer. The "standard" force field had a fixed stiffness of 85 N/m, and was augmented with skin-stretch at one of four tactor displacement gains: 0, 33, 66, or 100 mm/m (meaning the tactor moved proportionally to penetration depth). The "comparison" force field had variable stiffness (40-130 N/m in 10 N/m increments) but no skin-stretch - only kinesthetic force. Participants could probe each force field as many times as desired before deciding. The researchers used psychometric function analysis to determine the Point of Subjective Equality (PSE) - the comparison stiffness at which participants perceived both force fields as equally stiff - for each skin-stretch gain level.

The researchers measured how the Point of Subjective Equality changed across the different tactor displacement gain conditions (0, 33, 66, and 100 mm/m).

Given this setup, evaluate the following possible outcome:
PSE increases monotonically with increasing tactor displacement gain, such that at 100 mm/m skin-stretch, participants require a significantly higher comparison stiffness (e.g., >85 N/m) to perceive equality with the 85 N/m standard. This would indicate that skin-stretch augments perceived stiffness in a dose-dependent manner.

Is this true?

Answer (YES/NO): YES